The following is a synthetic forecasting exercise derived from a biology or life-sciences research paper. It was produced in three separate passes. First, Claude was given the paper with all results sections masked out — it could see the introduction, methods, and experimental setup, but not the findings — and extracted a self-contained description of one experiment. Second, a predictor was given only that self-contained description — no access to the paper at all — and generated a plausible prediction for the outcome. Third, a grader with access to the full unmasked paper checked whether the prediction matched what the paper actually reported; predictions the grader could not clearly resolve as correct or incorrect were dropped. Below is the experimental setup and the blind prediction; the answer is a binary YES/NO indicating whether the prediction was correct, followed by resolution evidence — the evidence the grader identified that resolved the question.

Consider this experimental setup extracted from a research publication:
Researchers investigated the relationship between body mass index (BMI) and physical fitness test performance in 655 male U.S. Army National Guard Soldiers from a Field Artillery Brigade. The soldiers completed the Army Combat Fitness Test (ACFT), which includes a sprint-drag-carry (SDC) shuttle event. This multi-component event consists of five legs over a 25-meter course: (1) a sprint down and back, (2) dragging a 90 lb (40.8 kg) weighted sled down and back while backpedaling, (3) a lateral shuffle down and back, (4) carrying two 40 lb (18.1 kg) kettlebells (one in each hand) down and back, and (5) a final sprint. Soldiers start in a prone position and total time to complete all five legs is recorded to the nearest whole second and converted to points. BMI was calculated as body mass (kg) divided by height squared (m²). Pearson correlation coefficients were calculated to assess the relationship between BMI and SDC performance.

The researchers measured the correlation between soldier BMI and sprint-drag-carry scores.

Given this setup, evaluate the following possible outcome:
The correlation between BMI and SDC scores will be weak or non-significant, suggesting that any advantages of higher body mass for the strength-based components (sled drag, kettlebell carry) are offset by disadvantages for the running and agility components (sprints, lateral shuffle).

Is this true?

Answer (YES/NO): YES